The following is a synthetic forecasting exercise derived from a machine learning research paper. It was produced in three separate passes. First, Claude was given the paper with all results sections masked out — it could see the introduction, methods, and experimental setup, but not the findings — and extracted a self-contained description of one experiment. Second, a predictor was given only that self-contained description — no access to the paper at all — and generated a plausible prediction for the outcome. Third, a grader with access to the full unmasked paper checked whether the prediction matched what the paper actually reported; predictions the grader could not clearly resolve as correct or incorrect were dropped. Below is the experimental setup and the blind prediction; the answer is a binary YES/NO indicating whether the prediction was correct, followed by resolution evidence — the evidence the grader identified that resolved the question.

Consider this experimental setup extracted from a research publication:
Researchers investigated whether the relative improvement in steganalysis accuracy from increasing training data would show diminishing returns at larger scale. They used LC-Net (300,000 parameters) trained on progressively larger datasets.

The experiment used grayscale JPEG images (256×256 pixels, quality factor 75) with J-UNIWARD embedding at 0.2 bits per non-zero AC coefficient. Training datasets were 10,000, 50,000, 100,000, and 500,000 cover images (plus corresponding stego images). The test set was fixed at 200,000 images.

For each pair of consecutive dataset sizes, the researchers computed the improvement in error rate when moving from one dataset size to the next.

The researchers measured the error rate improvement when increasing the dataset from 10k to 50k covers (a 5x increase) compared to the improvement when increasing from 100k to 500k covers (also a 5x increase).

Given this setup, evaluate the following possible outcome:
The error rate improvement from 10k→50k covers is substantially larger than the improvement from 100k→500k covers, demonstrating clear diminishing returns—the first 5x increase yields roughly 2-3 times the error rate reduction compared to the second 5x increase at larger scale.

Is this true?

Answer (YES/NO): NO